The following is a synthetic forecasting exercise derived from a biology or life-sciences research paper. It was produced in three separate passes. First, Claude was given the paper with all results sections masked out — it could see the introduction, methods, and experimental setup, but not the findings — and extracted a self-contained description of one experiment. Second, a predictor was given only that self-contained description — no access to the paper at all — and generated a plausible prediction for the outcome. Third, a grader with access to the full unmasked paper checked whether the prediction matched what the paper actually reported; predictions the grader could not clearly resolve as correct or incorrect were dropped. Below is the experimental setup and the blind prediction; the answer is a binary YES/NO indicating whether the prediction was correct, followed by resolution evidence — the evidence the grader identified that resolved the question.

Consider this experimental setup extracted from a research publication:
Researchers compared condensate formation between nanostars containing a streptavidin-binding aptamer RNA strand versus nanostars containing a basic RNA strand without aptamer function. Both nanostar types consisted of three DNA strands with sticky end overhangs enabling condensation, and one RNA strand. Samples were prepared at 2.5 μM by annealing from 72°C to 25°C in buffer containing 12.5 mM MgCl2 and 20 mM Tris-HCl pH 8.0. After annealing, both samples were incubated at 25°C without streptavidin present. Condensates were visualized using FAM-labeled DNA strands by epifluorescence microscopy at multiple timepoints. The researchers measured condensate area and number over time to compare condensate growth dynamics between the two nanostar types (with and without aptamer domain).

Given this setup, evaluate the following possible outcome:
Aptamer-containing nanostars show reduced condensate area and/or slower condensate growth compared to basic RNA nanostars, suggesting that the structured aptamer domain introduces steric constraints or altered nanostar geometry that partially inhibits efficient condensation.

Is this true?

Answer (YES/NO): YES